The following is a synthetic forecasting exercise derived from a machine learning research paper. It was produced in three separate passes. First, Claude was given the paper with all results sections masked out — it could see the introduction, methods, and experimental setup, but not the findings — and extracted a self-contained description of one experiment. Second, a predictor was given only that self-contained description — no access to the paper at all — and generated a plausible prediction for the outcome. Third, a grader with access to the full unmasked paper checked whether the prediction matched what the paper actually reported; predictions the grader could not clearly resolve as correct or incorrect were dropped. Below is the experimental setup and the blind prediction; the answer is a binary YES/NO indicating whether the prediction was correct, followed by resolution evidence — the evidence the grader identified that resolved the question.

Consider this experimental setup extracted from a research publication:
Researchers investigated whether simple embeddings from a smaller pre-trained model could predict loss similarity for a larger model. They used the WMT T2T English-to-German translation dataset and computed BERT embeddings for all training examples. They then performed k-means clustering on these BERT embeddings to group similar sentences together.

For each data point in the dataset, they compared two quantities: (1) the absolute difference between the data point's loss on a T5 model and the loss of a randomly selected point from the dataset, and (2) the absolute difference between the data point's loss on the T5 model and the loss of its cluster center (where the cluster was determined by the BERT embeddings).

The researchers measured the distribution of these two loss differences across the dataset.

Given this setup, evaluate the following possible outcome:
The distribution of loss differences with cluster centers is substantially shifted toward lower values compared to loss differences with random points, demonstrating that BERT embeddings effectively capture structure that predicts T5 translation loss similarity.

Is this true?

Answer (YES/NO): YES